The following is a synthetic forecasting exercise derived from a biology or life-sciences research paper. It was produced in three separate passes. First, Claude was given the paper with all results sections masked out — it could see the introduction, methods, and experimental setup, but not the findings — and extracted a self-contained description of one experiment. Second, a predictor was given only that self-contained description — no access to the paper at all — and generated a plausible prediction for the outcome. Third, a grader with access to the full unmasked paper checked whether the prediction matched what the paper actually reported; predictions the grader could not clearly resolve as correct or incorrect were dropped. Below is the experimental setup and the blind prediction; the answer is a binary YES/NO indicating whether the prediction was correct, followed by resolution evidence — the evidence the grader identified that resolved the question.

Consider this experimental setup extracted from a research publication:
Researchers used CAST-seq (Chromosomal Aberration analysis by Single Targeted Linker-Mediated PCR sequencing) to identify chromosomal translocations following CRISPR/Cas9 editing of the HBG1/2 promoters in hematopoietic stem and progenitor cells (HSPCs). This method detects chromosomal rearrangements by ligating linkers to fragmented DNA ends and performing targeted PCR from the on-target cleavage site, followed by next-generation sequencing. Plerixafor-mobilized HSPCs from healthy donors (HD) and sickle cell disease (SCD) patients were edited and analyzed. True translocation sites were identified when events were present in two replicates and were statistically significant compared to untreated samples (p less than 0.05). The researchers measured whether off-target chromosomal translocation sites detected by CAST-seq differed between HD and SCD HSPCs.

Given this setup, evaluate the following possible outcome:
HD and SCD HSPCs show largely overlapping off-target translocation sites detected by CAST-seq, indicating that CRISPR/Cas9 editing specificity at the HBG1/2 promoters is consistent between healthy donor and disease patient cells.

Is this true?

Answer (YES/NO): YES